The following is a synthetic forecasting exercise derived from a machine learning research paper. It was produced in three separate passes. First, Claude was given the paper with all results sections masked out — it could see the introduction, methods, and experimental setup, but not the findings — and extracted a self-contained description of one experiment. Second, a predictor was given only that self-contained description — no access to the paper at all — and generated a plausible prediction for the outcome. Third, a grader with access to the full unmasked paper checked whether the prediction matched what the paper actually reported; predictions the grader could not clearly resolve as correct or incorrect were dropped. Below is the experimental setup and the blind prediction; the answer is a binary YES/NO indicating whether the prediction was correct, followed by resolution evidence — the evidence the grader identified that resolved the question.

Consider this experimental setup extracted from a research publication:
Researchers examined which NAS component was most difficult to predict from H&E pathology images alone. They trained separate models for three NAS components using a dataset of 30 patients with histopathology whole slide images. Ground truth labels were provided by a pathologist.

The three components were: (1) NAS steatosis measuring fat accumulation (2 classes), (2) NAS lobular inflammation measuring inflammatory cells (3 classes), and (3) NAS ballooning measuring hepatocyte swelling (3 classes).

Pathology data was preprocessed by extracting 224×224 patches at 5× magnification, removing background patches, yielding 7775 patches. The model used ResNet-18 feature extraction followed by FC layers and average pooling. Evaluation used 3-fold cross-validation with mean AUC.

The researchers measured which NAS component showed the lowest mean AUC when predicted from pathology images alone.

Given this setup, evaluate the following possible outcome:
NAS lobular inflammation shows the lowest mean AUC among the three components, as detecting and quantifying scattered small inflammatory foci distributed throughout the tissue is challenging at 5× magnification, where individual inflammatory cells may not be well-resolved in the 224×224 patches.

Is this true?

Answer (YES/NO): YES